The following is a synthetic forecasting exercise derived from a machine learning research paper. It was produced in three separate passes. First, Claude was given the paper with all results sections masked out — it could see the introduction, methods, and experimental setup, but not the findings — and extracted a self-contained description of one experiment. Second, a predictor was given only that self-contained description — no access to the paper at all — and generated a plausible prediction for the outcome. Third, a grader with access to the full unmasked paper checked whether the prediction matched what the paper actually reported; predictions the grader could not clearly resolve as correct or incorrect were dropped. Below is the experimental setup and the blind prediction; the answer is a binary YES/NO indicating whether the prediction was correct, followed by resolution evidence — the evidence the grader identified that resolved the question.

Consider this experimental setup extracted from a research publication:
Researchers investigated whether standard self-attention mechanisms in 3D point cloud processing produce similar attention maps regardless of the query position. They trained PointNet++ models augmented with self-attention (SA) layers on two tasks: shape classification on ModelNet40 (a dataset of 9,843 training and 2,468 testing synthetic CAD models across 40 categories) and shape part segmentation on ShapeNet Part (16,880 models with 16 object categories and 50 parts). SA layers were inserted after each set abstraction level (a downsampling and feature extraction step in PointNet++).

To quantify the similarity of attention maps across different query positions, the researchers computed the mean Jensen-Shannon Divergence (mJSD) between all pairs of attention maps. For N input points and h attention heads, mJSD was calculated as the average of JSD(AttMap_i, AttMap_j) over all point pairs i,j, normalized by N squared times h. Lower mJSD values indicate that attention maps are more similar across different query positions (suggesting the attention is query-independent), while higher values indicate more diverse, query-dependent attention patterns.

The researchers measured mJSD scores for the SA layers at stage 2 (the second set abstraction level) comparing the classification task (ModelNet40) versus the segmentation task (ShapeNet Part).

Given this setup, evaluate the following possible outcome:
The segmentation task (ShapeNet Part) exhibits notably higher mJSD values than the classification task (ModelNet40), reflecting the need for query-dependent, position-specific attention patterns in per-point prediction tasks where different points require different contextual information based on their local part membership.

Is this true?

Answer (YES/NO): NO